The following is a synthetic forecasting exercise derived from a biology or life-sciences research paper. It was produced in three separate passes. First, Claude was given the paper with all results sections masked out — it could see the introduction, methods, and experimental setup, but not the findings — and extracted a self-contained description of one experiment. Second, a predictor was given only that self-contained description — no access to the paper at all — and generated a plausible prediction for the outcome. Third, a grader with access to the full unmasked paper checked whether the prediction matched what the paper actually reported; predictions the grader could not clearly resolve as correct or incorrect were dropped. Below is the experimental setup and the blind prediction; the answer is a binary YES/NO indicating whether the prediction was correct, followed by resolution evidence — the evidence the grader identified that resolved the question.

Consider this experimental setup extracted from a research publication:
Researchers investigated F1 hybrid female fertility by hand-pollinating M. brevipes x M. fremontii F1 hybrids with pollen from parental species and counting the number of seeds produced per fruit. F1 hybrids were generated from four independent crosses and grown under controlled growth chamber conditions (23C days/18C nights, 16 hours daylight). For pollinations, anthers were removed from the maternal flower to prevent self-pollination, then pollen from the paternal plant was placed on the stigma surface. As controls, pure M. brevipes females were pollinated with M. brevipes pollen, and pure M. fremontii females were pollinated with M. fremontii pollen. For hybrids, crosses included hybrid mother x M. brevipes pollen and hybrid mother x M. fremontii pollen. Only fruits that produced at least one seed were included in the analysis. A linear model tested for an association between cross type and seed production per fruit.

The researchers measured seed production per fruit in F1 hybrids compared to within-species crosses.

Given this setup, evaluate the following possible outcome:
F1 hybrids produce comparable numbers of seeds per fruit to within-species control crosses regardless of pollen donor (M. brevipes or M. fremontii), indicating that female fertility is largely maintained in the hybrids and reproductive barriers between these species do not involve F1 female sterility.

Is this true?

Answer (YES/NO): NO